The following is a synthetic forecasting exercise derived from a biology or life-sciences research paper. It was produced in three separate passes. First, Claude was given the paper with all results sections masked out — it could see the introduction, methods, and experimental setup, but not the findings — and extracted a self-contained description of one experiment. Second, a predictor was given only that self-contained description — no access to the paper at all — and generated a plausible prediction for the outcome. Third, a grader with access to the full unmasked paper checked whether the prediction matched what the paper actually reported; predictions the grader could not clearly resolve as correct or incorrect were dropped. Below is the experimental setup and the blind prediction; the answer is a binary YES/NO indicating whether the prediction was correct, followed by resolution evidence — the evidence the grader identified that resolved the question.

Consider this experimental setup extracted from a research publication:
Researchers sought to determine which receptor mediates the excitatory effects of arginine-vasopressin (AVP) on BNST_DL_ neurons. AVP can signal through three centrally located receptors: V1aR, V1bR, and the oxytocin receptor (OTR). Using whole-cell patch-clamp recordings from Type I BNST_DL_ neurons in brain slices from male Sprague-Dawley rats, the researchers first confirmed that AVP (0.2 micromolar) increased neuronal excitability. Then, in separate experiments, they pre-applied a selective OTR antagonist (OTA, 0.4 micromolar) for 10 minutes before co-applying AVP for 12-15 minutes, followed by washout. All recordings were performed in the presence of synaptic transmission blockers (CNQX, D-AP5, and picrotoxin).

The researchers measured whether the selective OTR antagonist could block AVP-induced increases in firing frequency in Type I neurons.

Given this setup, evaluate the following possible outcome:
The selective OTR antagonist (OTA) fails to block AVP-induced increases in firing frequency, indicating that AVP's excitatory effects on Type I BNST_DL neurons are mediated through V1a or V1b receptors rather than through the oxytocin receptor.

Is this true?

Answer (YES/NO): NO